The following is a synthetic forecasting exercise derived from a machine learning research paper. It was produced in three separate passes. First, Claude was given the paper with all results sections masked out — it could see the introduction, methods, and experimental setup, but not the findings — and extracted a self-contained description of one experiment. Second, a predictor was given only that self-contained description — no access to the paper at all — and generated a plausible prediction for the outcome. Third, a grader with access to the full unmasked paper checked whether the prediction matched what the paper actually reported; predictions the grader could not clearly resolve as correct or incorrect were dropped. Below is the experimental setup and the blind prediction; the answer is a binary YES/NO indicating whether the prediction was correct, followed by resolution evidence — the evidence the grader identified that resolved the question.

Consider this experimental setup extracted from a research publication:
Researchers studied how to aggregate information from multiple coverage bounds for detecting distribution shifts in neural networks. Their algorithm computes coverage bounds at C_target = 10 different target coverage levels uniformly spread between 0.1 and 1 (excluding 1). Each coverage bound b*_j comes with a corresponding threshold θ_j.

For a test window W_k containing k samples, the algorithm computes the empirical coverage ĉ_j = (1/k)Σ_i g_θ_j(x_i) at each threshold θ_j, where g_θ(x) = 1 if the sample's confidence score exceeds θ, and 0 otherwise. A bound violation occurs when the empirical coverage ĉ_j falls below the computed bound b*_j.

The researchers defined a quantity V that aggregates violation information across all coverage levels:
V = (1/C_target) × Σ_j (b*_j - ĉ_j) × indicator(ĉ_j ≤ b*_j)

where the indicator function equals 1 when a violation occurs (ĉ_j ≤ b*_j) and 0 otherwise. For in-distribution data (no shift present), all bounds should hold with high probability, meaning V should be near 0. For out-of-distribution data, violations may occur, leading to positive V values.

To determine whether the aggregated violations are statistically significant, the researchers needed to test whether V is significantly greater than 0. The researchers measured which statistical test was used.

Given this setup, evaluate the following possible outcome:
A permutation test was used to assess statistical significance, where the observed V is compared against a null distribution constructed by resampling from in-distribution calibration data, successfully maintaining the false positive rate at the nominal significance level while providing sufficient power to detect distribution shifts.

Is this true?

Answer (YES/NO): NO